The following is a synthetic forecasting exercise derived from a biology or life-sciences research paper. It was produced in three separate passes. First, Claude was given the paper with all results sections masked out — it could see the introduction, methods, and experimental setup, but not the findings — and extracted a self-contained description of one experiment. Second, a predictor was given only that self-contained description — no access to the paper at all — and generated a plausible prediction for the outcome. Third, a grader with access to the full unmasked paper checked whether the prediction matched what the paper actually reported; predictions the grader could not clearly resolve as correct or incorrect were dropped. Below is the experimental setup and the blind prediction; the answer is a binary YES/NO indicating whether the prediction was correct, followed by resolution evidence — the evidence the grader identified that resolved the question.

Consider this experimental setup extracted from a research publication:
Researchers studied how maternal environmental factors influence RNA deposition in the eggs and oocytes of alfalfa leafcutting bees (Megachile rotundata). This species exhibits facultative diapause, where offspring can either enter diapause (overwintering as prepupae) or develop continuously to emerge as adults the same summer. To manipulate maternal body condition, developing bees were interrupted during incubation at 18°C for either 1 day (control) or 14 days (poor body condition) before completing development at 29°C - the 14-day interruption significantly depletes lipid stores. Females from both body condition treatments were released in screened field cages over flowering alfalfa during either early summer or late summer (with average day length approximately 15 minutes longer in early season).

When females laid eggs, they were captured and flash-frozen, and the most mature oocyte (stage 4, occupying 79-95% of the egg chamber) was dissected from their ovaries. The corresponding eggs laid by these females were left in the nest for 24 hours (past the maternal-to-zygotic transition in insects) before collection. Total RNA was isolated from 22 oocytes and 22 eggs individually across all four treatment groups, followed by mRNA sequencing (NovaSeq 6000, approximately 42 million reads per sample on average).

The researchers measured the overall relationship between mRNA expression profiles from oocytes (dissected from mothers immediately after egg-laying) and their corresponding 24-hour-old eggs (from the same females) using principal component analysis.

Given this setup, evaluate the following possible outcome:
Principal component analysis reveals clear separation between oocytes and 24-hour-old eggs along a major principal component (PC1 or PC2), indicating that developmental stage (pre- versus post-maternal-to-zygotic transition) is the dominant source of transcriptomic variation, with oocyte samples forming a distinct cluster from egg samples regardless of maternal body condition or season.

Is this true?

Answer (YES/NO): YES